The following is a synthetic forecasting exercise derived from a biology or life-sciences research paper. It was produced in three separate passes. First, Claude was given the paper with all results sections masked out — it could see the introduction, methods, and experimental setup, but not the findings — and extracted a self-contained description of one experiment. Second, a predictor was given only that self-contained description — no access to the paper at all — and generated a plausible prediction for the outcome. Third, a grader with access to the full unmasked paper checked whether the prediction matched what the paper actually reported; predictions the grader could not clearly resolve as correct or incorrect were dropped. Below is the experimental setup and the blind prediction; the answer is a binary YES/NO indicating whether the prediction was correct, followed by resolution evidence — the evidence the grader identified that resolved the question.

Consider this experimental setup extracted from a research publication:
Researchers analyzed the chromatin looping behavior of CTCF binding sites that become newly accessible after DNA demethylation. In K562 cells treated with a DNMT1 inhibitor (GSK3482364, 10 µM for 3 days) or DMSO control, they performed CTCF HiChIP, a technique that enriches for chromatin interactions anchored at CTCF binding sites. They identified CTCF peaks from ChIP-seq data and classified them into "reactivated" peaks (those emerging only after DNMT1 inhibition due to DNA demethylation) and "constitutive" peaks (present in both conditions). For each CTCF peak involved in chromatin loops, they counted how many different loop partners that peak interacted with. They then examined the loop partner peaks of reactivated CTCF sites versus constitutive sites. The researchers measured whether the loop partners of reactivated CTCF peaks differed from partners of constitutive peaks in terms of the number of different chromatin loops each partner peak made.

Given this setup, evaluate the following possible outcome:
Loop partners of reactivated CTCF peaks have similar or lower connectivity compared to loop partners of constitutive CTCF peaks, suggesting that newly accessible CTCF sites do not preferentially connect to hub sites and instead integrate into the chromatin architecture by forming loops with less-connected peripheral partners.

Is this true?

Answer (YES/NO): NO